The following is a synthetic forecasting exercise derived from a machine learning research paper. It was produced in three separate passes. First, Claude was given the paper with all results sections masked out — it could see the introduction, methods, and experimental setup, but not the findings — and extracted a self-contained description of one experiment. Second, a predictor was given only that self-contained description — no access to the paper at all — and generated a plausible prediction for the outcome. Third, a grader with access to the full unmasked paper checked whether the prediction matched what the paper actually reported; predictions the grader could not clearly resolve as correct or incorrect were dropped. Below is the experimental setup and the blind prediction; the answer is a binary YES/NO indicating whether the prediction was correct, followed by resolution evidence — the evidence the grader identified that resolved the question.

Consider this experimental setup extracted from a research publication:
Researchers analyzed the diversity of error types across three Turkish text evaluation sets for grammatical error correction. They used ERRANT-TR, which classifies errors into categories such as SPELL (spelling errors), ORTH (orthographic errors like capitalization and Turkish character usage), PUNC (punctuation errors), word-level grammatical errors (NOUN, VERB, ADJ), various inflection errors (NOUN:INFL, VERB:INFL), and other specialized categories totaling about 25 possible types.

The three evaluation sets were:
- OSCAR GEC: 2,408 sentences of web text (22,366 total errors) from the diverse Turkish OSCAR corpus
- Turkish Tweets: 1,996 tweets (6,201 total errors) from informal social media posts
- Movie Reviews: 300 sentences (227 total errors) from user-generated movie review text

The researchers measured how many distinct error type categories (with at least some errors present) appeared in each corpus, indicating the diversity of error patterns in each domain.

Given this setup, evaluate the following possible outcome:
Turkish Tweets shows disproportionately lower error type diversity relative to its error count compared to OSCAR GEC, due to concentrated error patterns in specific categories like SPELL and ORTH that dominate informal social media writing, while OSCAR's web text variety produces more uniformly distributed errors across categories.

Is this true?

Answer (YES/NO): NO